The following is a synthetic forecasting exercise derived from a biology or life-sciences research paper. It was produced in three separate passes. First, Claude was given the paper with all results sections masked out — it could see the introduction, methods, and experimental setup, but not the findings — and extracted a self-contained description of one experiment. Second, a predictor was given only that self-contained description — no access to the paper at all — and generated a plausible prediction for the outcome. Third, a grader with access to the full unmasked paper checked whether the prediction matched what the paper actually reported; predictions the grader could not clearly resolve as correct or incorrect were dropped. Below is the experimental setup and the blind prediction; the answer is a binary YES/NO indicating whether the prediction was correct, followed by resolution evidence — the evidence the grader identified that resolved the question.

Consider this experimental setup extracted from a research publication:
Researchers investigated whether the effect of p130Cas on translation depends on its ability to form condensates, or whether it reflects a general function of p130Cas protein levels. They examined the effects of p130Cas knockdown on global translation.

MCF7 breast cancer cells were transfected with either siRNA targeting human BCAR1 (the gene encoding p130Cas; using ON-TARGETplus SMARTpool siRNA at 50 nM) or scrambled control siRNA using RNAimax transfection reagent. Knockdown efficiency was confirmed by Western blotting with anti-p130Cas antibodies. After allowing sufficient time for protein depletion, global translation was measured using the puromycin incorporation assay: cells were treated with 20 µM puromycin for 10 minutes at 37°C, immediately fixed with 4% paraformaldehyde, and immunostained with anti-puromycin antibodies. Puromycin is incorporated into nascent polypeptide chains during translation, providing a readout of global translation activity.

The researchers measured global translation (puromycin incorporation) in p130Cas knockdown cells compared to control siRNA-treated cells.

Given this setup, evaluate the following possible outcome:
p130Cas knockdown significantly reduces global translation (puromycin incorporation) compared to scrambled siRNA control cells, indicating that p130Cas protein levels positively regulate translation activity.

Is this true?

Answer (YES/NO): NO